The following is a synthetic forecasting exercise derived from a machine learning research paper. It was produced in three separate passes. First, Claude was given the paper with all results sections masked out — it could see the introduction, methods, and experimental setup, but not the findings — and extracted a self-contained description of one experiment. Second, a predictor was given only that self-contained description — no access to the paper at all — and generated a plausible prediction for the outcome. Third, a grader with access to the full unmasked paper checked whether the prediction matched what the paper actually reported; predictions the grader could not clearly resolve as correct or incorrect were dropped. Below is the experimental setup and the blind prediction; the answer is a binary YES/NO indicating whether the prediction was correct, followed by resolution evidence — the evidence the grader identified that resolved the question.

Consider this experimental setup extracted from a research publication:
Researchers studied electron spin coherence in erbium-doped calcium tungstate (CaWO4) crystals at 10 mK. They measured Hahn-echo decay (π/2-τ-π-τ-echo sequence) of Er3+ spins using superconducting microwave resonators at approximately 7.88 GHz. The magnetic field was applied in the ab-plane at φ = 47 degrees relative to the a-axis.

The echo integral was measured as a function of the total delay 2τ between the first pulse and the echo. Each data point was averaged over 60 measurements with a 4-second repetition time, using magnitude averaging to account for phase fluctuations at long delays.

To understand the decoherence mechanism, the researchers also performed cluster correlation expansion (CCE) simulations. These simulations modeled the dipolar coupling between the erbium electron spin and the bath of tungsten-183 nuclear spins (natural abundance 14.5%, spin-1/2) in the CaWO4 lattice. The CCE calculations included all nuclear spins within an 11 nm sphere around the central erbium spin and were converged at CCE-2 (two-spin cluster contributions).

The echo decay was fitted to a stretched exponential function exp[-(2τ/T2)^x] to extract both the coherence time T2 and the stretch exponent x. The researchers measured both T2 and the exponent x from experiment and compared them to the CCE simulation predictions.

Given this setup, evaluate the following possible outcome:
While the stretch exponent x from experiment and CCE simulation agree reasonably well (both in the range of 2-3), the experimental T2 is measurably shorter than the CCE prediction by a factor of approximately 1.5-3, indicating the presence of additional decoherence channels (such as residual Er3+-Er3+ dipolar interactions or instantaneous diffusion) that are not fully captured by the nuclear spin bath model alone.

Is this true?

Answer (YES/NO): NO